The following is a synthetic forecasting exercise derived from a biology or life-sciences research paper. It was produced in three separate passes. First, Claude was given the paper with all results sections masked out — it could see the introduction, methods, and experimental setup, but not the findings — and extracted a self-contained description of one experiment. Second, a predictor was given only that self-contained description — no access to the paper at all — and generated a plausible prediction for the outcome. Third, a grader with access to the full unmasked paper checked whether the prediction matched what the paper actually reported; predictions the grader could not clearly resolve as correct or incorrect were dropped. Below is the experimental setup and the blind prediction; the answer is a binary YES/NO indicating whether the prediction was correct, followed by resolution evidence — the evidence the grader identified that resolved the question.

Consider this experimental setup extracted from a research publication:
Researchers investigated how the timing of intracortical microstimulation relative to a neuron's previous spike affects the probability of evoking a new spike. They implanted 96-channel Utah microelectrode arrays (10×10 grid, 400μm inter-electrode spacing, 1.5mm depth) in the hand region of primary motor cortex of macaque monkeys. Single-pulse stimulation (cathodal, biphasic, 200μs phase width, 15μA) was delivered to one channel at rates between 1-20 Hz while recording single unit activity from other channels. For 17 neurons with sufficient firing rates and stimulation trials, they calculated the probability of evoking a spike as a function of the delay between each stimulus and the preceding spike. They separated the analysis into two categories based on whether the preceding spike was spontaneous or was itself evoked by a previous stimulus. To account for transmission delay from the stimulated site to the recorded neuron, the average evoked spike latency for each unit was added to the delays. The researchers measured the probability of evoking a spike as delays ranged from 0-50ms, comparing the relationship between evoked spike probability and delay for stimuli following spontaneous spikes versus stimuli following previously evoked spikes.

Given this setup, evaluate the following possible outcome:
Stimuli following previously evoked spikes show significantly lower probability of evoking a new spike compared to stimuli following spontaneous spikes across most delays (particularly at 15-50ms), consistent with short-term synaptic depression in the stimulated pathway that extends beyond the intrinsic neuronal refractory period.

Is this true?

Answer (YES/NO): NO